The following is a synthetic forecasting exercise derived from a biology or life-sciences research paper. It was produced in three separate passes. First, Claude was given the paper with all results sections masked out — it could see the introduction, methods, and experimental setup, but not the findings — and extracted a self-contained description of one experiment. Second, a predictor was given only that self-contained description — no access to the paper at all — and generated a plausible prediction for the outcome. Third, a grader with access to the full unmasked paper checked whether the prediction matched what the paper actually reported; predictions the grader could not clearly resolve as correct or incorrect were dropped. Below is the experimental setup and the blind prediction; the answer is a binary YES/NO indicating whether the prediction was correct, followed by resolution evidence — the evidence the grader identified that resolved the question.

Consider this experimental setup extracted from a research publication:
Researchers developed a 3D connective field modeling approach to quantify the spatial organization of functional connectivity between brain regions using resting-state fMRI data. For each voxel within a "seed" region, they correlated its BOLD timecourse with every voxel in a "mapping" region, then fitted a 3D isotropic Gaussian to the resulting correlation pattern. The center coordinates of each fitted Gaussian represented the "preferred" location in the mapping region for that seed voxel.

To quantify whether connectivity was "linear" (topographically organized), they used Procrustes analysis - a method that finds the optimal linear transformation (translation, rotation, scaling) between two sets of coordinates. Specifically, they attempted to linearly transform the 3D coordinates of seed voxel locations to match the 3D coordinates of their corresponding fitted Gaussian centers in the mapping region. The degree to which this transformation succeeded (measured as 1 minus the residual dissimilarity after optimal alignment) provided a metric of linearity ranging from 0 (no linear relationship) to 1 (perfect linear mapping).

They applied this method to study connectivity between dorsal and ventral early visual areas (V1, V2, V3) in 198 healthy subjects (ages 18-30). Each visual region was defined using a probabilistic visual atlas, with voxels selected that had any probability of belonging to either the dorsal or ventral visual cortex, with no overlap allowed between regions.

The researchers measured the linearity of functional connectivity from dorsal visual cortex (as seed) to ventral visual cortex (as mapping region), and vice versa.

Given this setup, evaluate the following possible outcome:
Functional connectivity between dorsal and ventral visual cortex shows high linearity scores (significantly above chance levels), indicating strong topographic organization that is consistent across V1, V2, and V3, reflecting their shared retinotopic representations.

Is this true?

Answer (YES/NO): YES